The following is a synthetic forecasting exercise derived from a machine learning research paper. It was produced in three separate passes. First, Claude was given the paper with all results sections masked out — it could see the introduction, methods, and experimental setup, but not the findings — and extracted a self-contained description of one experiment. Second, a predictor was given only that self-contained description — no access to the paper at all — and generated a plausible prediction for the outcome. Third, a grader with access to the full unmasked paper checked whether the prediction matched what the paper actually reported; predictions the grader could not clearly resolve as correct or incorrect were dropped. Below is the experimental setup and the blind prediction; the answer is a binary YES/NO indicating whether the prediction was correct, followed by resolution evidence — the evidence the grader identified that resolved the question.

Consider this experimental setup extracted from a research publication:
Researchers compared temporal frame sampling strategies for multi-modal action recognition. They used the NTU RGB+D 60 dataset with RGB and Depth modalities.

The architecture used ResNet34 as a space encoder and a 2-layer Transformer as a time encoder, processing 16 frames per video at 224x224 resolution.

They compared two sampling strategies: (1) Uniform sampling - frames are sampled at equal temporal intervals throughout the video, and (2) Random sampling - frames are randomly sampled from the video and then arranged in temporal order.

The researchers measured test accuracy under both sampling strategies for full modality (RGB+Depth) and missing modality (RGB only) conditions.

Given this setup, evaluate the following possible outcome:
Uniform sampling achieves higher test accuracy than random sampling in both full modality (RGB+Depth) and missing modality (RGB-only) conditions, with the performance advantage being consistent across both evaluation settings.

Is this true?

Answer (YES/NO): NO